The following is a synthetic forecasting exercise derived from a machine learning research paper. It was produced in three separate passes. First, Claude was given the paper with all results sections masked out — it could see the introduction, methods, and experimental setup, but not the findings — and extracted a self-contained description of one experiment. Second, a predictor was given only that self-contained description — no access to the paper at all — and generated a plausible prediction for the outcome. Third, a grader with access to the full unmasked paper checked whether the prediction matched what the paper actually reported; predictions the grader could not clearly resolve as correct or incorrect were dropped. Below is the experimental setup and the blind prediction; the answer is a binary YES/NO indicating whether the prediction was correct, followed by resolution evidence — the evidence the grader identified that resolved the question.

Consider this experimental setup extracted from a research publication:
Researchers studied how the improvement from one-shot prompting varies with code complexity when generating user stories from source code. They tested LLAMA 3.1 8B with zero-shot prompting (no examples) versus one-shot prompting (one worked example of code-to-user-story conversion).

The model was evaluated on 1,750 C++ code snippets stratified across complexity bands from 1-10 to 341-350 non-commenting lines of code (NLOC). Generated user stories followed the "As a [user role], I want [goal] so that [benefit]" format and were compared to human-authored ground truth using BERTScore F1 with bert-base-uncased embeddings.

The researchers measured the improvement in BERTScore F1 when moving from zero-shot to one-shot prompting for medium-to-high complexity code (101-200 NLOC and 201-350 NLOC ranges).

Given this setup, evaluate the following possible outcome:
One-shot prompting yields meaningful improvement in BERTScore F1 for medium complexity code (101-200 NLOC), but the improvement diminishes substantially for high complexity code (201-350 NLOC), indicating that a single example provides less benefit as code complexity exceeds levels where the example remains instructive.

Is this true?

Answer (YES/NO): NO